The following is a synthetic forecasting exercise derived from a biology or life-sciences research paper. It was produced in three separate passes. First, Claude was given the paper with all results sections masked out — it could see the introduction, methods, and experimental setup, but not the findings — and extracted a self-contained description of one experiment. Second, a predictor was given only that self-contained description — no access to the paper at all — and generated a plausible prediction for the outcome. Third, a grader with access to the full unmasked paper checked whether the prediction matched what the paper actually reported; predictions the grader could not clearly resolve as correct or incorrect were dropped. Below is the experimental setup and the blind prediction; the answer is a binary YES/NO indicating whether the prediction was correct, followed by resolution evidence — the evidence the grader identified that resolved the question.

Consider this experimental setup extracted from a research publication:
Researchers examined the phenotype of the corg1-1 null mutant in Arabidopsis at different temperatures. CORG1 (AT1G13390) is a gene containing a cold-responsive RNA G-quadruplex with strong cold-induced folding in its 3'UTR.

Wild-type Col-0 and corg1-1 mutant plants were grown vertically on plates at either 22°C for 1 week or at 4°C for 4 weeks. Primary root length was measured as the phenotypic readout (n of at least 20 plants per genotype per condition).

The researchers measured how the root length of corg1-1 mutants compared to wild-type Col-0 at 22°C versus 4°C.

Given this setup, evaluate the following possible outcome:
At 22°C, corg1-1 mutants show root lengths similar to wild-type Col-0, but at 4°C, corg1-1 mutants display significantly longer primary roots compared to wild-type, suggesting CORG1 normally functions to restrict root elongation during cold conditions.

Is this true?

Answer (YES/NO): YES